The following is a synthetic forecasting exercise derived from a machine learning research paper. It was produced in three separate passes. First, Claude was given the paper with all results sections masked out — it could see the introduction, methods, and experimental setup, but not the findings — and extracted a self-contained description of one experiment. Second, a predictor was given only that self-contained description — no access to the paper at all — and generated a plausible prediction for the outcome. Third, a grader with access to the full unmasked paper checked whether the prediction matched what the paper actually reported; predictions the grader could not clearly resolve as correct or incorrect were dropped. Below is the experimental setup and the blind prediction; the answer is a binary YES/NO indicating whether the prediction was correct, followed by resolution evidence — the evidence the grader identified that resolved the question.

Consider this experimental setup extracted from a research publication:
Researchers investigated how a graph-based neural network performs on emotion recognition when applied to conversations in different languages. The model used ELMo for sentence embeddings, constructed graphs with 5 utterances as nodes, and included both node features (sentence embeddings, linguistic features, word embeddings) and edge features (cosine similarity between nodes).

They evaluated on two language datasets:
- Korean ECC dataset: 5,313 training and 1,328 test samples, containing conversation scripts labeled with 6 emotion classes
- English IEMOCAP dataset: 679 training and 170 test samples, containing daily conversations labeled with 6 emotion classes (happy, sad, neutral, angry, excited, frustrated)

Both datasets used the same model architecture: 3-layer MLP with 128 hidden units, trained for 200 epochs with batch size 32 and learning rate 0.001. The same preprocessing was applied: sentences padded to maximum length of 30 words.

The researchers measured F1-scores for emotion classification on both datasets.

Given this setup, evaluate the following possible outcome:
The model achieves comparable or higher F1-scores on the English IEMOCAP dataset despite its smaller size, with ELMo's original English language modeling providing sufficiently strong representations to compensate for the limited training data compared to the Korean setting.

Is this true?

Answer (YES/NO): NO